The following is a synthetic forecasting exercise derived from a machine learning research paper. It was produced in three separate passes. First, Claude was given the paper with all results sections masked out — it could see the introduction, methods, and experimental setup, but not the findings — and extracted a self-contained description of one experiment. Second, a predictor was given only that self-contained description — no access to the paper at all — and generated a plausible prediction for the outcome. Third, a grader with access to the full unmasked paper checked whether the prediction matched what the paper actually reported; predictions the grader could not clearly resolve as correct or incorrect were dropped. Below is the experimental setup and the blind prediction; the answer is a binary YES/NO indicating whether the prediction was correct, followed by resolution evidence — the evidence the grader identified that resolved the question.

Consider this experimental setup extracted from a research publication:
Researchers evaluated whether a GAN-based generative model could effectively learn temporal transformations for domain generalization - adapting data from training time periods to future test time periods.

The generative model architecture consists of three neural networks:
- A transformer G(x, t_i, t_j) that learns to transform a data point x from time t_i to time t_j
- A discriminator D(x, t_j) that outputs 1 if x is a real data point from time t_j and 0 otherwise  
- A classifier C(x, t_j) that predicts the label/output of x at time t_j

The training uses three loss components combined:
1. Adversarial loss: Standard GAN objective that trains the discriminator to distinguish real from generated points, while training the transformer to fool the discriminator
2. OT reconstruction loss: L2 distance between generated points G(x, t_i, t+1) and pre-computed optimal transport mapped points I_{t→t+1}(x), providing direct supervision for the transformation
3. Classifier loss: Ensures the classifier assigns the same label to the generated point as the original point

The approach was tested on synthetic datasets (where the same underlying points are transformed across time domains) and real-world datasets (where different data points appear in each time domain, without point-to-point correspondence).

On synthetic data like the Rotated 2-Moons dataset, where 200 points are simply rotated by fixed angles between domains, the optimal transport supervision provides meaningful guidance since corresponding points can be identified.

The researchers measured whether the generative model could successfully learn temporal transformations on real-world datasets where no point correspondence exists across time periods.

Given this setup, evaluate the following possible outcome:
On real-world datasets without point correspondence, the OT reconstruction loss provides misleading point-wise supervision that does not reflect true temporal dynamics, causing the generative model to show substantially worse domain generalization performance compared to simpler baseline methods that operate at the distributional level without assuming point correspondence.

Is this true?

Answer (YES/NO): NO